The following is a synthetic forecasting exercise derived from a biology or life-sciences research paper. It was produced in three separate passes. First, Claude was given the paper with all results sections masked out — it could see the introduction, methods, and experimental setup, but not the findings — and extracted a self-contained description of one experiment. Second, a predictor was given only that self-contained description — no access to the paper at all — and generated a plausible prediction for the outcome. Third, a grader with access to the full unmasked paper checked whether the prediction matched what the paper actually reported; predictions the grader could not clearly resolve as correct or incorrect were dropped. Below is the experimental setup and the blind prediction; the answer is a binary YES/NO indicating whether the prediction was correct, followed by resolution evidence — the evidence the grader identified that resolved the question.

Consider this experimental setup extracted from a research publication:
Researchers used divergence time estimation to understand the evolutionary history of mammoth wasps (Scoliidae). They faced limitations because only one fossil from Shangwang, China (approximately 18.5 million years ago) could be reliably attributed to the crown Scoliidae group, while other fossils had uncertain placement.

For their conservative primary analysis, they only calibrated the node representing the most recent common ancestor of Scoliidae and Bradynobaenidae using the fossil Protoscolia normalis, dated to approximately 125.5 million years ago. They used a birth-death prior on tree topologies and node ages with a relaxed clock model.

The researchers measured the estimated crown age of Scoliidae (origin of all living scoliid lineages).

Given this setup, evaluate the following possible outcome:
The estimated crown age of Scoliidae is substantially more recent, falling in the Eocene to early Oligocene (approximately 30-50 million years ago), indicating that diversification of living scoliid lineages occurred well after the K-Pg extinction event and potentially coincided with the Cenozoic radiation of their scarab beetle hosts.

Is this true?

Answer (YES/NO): NO